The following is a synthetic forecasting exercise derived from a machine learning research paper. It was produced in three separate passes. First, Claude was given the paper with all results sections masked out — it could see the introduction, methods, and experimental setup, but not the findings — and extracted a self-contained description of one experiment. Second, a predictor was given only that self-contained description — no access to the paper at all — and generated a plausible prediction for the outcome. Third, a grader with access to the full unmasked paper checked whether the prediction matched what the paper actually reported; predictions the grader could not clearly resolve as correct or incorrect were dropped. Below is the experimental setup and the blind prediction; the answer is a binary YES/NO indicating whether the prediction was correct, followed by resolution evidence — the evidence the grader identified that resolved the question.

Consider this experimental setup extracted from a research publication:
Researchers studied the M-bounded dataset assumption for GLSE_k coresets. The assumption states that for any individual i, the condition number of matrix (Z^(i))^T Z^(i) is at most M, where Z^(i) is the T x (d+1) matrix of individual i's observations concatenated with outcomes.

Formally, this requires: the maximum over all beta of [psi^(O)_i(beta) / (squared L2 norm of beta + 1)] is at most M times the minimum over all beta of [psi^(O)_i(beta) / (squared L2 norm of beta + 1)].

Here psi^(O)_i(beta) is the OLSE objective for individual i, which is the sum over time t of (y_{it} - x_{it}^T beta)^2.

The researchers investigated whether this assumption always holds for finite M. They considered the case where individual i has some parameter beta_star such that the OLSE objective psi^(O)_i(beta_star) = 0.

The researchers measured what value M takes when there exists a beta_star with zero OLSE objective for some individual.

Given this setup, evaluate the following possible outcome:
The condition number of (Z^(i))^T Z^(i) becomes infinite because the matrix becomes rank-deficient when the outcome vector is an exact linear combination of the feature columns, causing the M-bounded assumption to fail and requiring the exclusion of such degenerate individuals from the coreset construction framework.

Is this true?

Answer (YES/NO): NO